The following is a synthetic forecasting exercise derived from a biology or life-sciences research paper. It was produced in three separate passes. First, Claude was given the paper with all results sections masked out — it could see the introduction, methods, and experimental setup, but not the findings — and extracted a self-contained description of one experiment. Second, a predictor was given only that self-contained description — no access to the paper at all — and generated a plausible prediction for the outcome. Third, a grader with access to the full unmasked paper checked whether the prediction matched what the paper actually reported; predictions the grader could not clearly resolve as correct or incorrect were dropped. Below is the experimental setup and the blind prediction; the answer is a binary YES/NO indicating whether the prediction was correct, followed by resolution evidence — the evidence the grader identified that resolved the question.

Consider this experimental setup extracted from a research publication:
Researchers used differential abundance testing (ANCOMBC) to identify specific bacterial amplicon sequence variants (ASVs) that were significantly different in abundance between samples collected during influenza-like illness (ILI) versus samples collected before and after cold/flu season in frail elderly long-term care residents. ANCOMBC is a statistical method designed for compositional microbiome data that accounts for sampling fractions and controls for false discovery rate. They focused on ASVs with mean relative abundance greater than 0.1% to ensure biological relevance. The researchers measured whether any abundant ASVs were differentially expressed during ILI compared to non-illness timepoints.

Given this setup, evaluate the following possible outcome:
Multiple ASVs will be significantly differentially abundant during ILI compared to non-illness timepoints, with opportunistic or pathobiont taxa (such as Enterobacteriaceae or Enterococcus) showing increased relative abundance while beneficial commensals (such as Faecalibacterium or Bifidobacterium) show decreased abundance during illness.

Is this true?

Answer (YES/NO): NO